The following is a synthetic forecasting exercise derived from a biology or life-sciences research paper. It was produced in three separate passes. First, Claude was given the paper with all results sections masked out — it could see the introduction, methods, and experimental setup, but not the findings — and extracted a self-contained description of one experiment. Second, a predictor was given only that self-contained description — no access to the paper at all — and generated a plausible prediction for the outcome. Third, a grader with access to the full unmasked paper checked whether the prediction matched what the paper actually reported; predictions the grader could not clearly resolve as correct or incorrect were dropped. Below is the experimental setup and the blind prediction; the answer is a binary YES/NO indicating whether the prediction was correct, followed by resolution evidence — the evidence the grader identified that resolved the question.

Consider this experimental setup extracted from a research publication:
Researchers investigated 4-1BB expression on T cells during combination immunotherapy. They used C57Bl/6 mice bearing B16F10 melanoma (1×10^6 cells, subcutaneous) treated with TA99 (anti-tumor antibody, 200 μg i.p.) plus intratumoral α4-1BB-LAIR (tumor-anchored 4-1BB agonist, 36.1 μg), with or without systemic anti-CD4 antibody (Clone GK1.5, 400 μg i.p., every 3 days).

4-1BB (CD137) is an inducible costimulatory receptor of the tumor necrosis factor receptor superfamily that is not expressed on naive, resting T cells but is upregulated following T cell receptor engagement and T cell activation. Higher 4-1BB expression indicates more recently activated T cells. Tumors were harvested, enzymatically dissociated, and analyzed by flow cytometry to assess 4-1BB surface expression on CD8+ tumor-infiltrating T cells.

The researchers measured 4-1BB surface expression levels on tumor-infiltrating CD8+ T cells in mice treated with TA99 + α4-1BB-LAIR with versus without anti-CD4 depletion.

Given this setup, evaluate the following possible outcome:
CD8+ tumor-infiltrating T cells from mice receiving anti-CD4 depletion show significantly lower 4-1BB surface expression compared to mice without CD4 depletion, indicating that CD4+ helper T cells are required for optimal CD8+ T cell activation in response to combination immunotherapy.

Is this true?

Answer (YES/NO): NO